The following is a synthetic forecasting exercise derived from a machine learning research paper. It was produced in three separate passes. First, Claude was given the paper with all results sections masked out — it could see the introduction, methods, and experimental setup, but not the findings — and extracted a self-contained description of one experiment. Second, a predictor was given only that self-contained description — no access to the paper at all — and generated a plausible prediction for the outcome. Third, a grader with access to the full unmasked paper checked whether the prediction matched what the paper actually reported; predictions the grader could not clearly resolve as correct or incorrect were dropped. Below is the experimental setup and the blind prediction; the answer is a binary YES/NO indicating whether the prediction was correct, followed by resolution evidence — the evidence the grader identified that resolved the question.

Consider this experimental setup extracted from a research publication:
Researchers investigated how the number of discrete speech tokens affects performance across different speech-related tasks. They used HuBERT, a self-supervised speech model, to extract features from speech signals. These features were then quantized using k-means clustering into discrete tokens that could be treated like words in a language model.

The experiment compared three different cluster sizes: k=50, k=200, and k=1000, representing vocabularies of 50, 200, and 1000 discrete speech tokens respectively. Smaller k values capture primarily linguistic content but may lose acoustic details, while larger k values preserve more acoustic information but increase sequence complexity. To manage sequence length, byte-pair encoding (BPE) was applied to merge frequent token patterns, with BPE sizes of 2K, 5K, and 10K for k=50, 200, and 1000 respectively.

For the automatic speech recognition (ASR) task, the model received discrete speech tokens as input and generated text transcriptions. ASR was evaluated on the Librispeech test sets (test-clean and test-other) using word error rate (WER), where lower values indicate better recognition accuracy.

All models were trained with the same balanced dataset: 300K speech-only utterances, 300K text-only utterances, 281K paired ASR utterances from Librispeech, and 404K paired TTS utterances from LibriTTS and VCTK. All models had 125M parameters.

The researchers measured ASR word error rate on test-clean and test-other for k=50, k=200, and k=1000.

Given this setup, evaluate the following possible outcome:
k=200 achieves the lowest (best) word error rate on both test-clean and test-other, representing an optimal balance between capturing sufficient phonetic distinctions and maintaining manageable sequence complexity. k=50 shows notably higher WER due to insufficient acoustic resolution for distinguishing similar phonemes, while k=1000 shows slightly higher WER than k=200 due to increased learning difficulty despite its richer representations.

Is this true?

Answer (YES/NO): NO